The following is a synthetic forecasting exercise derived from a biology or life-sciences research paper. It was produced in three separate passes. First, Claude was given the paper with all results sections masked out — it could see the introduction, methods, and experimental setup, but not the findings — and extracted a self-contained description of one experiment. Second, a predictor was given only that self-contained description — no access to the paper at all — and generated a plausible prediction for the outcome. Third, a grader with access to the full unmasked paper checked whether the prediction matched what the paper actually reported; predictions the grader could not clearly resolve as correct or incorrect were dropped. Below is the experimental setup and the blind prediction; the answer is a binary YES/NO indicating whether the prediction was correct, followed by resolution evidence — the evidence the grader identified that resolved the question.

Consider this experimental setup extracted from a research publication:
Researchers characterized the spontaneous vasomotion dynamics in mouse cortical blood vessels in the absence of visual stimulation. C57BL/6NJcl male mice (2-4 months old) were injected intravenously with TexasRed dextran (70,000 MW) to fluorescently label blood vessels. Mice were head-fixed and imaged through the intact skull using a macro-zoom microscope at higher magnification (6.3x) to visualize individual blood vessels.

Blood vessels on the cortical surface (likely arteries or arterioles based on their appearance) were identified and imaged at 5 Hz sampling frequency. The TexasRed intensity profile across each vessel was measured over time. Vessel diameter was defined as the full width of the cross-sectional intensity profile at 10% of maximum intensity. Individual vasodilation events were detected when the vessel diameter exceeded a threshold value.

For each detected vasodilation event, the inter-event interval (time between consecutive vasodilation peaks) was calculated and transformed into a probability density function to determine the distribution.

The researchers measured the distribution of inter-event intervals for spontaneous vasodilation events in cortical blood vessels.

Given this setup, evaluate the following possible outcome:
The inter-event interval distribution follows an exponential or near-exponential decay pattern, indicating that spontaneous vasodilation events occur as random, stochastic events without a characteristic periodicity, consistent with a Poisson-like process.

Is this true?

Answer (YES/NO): NO